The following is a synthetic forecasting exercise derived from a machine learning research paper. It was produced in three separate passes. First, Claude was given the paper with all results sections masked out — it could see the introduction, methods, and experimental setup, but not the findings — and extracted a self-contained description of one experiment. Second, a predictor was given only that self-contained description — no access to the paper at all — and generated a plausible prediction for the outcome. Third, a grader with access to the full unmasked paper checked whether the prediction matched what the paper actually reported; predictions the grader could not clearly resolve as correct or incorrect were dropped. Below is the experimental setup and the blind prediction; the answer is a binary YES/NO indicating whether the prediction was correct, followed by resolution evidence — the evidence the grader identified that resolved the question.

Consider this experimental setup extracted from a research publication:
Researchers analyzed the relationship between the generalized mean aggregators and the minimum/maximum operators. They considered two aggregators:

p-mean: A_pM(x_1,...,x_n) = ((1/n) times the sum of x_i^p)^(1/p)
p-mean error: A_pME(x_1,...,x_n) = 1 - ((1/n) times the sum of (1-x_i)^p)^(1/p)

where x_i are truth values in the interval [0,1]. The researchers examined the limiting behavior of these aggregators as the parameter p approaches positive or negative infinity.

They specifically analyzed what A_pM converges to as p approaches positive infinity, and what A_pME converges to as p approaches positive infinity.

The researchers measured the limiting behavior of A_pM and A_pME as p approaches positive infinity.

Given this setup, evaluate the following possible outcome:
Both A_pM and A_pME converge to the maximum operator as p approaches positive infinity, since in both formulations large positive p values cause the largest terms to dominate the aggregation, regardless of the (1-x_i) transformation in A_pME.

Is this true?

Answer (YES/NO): NO